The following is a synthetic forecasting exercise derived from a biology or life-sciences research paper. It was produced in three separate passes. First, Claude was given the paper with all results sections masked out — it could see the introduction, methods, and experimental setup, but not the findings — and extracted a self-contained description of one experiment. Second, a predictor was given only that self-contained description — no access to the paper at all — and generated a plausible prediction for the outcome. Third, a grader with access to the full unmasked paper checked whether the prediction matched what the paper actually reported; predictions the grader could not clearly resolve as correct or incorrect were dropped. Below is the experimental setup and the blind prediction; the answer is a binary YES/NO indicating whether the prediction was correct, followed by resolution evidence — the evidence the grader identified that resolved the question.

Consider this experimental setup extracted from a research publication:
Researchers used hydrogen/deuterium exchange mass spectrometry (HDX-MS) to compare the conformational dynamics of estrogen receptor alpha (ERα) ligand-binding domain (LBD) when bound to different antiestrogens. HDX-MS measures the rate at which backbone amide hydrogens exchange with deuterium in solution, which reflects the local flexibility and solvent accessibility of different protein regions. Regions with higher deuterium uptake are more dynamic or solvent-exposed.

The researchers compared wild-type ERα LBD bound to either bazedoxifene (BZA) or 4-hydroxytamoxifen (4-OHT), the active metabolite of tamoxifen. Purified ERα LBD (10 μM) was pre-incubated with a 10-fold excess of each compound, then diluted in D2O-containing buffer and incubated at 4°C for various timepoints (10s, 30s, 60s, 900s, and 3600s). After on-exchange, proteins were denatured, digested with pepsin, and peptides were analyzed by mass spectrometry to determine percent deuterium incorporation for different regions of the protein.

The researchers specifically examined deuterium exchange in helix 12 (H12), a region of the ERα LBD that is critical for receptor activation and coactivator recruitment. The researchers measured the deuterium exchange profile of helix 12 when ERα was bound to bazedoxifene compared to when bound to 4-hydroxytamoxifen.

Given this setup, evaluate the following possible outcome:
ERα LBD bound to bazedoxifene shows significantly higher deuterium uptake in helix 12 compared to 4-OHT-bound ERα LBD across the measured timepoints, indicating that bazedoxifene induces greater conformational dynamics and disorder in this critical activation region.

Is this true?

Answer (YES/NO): YES